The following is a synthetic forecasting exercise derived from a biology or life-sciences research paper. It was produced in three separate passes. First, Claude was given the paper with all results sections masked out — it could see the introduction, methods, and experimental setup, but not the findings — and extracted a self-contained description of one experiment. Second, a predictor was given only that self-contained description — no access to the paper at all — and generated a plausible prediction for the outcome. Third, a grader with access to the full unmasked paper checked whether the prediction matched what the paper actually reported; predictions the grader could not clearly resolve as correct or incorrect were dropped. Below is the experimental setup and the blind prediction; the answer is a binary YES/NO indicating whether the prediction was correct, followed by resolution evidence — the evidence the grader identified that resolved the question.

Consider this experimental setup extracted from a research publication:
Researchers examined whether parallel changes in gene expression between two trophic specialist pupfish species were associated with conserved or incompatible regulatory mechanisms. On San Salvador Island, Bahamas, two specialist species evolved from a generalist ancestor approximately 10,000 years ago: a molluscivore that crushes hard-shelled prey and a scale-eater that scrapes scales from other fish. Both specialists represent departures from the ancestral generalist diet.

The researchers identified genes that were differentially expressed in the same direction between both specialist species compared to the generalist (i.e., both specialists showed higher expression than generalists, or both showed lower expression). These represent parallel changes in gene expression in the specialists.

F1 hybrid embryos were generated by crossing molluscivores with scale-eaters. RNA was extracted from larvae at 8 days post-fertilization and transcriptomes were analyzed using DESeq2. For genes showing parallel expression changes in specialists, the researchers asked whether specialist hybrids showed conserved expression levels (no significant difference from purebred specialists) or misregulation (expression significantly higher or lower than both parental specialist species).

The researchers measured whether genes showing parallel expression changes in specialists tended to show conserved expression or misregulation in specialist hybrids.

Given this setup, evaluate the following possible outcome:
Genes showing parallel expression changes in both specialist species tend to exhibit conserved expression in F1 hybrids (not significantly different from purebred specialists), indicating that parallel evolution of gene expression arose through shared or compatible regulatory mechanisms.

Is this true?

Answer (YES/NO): YES